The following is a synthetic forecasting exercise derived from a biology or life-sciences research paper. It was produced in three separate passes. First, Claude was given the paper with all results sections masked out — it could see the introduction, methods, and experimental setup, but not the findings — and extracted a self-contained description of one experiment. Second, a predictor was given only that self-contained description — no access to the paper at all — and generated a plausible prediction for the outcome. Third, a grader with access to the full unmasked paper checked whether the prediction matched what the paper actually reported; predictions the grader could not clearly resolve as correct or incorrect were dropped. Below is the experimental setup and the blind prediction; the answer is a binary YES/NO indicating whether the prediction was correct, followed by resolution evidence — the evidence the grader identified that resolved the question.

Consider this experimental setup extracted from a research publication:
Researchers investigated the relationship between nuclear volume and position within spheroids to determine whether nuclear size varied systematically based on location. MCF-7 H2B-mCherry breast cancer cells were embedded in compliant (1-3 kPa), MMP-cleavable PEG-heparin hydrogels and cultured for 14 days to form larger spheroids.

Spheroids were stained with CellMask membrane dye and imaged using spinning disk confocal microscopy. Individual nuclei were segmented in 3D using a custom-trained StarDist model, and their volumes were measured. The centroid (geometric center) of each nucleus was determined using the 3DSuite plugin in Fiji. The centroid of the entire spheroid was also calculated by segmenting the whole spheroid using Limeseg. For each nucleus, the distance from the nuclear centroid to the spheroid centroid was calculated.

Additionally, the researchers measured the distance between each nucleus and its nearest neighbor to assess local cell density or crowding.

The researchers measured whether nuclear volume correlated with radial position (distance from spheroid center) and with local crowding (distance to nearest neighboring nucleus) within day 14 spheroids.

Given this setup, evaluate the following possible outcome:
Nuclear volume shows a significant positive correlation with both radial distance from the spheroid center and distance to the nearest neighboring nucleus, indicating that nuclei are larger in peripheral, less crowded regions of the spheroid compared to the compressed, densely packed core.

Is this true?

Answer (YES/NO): NO